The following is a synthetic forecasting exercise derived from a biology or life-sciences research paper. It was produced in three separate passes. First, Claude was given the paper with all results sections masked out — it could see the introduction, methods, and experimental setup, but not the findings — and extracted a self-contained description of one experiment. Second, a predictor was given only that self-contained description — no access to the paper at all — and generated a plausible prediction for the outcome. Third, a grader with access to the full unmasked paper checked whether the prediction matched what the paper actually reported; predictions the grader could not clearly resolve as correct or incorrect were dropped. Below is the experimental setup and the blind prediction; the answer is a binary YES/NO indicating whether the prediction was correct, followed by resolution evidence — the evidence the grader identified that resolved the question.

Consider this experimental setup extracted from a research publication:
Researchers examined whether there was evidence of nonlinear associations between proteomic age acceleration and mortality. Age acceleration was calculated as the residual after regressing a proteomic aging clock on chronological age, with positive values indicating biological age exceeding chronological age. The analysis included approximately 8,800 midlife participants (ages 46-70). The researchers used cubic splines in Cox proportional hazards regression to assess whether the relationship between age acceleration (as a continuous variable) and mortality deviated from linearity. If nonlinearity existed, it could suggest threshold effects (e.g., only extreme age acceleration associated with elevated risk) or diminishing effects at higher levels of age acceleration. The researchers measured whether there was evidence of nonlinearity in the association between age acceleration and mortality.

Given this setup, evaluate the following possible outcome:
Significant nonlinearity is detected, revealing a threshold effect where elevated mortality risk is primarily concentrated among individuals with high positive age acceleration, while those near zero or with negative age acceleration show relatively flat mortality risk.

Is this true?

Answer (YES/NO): NO